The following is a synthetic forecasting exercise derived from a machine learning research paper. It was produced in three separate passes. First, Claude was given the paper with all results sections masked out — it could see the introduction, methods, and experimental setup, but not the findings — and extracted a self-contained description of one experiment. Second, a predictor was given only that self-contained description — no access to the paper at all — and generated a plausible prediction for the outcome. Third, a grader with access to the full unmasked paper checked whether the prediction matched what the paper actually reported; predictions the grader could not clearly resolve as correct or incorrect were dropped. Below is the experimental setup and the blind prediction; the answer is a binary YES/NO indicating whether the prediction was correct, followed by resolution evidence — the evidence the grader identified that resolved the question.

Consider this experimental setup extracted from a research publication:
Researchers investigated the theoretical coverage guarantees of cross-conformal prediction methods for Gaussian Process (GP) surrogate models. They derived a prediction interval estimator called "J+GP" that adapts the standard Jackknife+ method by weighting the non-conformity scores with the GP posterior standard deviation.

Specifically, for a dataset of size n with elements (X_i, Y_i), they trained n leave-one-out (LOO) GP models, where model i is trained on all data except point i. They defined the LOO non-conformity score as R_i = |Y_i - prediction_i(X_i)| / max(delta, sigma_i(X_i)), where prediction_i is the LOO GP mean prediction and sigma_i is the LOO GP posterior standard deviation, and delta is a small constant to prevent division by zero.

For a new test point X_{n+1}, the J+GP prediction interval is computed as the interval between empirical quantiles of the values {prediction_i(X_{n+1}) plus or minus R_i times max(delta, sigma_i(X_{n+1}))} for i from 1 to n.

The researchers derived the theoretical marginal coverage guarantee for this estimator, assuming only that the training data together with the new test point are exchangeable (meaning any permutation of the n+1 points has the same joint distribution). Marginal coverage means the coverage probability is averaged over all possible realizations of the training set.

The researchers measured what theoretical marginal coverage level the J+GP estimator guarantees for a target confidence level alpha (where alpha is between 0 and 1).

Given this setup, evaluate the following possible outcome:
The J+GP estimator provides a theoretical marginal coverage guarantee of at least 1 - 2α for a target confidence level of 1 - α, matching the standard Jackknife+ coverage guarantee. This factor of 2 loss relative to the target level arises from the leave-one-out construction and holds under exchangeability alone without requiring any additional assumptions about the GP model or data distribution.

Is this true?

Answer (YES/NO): YES